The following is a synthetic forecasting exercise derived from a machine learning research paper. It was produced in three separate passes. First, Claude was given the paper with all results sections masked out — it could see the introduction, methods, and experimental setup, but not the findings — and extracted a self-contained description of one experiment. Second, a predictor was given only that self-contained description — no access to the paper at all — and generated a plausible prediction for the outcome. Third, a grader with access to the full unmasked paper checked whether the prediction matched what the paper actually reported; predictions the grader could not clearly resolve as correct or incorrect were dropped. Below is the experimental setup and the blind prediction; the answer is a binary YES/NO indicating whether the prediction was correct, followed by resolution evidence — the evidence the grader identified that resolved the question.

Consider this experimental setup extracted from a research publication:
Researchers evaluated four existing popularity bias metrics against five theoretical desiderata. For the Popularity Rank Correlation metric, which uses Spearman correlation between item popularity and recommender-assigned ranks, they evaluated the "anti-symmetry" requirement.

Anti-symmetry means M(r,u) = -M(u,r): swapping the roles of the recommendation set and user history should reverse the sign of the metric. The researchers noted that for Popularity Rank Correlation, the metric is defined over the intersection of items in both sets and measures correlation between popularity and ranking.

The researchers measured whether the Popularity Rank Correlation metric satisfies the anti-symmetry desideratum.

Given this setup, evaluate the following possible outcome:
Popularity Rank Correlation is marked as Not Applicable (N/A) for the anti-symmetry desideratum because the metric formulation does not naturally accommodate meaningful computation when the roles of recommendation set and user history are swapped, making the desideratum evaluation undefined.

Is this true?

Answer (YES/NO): NO